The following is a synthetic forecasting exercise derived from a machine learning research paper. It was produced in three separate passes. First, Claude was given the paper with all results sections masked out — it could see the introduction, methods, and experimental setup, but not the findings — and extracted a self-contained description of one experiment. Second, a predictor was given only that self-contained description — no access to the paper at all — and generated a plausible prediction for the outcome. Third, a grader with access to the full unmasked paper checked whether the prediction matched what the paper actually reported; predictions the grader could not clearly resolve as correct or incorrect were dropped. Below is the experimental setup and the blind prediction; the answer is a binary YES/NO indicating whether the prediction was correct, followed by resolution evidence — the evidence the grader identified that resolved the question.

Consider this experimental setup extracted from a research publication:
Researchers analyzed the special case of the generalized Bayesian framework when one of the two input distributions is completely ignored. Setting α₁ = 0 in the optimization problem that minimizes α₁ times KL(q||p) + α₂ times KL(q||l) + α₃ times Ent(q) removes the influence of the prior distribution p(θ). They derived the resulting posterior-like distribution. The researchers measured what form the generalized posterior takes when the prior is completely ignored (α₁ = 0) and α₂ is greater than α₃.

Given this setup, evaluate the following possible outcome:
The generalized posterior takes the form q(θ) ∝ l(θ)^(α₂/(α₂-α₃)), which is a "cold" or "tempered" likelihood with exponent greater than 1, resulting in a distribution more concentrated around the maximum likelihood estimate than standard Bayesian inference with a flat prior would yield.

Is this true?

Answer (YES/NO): NO